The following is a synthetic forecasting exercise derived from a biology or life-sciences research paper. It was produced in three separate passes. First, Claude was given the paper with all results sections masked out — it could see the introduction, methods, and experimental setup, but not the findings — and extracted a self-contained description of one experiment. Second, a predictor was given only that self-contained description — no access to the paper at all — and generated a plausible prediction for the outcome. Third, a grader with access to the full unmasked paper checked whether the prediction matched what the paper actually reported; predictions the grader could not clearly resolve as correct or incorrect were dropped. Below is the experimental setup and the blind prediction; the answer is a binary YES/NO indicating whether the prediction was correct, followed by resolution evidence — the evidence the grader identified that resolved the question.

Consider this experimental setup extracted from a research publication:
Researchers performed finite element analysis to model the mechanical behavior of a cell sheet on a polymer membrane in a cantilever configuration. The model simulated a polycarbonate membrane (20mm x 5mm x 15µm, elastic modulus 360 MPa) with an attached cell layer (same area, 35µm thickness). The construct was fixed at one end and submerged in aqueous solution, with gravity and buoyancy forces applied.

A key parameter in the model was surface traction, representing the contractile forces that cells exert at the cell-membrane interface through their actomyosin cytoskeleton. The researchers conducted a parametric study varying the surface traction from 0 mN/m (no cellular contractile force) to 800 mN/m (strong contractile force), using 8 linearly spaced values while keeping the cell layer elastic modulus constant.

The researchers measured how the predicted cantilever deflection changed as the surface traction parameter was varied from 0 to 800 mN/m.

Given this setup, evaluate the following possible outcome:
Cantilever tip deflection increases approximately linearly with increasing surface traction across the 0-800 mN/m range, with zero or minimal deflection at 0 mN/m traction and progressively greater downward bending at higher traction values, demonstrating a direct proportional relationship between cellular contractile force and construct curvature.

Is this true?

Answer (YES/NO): NO